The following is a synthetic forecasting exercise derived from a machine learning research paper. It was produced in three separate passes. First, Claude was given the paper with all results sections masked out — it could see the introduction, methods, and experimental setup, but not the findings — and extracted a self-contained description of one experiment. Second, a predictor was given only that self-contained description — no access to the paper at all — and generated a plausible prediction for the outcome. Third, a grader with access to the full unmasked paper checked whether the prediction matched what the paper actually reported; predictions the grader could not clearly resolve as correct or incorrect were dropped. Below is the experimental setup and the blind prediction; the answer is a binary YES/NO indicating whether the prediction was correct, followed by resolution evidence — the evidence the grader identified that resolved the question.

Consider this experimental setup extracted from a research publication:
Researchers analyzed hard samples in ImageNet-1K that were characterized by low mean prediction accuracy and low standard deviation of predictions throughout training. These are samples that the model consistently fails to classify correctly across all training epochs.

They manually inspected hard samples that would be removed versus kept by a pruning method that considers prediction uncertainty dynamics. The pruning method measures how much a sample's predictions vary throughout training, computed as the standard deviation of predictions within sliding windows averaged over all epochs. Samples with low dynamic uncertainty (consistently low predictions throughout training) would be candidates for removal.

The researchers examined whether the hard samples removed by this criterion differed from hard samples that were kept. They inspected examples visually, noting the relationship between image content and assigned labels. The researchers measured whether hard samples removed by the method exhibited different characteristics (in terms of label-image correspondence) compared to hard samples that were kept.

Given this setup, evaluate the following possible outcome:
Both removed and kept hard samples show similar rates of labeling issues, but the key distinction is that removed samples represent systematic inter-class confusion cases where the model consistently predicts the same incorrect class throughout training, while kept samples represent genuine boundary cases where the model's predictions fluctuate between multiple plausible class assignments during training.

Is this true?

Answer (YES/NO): NO